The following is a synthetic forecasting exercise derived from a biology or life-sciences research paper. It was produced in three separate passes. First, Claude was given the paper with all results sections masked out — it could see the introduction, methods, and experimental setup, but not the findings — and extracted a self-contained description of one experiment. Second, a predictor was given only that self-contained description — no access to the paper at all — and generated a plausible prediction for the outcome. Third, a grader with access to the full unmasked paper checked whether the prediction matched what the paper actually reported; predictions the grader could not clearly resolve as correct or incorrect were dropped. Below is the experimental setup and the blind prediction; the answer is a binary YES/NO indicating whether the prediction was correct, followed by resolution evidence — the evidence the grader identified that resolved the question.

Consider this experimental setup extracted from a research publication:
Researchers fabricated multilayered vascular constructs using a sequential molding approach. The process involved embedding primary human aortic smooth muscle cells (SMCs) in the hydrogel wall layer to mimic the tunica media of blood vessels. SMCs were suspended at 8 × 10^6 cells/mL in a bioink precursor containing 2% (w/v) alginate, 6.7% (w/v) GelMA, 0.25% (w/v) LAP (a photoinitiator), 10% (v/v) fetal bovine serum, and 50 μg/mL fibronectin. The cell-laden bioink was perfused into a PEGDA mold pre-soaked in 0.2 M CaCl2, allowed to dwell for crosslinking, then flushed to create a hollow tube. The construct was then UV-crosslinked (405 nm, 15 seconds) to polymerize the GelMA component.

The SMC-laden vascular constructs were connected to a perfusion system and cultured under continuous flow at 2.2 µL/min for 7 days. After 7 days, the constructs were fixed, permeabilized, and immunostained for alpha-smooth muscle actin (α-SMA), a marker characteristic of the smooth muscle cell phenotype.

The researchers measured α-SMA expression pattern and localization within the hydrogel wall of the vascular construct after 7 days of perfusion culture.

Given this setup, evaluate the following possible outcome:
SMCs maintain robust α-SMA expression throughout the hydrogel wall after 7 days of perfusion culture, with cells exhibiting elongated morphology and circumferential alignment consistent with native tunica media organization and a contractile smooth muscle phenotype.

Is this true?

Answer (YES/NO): NO